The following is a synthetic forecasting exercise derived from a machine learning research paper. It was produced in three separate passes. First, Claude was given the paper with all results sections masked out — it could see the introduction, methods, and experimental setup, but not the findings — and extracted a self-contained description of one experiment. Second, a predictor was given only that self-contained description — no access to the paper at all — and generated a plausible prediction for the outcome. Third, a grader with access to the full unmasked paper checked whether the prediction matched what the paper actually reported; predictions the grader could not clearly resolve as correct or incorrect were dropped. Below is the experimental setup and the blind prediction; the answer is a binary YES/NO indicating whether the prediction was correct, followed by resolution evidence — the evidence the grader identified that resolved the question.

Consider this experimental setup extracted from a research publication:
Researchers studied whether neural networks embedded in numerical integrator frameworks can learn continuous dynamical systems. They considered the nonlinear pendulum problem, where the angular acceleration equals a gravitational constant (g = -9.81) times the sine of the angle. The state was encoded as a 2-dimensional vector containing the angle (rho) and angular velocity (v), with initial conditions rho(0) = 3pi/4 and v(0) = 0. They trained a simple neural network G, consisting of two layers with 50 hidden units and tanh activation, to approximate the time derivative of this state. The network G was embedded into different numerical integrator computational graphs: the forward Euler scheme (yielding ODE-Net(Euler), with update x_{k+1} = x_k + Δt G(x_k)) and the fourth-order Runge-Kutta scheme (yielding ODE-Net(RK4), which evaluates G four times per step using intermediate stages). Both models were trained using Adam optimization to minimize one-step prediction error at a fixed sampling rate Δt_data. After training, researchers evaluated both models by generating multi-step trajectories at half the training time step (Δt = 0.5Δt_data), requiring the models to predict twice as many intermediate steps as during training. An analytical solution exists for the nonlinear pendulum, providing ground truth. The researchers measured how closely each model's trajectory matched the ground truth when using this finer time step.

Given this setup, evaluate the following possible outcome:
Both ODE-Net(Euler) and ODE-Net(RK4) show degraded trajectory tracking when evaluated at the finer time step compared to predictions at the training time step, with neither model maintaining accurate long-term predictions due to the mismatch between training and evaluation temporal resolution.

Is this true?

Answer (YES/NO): NO